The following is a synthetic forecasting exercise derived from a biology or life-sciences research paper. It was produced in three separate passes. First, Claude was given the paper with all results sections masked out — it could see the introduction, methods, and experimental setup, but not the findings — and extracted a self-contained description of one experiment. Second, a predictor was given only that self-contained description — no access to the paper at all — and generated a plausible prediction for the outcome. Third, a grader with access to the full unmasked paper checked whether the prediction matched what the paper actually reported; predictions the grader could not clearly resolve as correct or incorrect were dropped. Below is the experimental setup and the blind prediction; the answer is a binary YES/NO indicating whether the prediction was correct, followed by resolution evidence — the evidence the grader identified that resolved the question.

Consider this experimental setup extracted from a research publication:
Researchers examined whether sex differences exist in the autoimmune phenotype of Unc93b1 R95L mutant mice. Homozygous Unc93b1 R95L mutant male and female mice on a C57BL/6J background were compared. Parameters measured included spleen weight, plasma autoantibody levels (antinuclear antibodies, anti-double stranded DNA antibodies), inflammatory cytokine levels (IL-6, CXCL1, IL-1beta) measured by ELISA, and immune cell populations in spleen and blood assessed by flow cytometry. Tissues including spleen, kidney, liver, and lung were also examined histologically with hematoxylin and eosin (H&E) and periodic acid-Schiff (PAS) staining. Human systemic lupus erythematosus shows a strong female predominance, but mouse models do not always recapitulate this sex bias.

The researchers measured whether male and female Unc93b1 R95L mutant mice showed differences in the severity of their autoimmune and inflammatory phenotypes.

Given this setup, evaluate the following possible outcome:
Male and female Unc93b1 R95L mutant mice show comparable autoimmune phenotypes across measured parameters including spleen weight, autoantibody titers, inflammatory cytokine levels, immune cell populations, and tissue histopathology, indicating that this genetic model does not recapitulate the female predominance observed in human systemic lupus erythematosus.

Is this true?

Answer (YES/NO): NO